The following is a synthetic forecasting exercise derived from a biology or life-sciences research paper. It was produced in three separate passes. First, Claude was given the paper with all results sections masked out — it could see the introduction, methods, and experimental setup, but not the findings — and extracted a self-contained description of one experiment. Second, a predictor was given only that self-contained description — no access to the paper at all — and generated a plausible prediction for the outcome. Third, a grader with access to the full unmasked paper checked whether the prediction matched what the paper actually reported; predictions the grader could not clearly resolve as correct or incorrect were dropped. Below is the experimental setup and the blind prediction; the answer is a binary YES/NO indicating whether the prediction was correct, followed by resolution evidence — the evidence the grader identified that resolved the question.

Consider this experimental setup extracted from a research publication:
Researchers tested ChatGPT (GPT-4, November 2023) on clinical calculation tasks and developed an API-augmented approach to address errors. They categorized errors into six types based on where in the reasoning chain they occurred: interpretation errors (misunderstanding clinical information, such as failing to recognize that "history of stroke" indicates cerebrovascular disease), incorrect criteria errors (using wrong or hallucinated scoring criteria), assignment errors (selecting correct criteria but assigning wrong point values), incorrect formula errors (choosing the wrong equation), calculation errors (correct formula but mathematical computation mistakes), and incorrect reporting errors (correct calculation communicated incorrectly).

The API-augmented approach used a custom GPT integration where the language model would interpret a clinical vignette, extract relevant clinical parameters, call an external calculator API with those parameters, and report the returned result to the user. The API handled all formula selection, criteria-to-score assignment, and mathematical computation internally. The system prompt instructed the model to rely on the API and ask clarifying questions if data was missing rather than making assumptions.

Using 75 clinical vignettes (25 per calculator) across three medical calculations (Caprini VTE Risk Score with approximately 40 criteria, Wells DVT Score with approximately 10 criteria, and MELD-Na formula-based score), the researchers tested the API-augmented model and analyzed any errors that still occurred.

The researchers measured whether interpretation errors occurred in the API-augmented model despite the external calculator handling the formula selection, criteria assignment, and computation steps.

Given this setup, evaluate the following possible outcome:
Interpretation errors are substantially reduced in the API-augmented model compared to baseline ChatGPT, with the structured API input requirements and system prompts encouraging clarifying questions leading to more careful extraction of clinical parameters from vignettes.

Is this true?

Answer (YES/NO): NO